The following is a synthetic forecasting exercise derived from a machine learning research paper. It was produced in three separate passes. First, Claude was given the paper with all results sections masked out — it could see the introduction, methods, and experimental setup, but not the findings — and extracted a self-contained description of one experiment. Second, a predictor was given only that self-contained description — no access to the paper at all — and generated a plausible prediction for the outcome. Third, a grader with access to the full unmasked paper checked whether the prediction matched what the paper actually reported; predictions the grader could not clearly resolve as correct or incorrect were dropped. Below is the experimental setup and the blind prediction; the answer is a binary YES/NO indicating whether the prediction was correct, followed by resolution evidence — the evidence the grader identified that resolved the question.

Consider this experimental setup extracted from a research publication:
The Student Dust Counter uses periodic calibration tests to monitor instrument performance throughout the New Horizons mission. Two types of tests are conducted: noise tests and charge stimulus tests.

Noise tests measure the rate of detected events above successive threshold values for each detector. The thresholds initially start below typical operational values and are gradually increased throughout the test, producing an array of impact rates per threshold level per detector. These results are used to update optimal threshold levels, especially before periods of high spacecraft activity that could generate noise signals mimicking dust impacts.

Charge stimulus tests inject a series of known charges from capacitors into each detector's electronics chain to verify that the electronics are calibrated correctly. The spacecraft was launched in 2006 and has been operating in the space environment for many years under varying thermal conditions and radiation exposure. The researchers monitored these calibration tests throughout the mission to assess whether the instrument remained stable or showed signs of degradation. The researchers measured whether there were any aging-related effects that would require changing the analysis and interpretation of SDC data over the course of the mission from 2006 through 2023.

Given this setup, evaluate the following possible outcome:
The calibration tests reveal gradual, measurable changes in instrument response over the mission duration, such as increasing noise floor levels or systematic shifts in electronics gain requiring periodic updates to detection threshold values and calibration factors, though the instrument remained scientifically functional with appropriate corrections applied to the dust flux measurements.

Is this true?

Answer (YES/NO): NO